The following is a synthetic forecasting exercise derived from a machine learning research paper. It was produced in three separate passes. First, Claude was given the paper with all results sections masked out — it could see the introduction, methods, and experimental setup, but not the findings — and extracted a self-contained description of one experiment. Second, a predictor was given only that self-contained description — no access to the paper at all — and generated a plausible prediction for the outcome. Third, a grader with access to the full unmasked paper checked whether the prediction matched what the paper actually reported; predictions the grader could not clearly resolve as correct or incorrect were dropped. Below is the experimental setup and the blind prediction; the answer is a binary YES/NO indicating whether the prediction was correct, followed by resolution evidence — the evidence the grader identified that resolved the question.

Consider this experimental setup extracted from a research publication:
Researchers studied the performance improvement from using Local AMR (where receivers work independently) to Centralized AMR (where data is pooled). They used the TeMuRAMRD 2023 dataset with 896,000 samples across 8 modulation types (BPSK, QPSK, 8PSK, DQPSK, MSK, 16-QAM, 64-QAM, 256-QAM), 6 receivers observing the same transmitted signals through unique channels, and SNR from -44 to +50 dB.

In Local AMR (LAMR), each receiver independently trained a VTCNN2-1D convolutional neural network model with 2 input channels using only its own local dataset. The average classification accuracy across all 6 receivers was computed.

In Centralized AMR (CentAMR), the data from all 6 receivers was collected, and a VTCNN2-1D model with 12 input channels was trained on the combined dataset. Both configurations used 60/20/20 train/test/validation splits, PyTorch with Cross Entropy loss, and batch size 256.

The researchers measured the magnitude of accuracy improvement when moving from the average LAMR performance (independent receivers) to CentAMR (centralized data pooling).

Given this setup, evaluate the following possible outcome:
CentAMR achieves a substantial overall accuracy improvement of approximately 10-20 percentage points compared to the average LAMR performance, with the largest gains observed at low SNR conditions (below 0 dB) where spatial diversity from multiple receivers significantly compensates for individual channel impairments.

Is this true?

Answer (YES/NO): NO